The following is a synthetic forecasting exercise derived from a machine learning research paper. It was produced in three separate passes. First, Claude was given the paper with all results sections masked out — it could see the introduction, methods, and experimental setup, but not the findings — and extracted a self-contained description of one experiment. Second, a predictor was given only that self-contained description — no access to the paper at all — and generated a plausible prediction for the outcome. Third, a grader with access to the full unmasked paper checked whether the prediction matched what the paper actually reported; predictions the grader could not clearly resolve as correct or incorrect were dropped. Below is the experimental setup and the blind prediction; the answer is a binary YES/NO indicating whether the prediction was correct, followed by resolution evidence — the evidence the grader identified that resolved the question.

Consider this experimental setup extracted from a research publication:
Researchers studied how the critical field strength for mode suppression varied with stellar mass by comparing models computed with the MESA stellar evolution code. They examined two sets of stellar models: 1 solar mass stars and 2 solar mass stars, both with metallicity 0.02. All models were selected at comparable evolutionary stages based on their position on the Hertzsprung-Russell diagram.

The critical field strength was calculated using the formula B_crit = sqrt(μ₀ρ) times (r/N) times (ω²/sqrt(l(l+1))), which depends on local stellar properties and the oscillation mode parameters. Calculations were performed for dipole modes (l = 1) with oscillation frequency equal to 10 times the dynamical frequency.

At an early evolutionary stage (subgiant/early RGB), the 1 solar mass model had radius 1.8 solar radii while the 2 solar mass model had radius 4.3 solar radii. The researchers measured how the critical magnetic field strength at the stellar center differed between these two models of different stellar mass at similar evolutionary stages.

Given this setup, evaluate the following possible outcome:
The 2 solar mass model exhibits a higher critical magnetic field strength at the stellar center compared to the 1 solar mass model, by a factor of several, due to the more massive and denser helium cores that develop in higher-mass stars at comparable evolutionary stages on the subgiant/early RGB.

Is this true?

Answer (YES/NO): NO